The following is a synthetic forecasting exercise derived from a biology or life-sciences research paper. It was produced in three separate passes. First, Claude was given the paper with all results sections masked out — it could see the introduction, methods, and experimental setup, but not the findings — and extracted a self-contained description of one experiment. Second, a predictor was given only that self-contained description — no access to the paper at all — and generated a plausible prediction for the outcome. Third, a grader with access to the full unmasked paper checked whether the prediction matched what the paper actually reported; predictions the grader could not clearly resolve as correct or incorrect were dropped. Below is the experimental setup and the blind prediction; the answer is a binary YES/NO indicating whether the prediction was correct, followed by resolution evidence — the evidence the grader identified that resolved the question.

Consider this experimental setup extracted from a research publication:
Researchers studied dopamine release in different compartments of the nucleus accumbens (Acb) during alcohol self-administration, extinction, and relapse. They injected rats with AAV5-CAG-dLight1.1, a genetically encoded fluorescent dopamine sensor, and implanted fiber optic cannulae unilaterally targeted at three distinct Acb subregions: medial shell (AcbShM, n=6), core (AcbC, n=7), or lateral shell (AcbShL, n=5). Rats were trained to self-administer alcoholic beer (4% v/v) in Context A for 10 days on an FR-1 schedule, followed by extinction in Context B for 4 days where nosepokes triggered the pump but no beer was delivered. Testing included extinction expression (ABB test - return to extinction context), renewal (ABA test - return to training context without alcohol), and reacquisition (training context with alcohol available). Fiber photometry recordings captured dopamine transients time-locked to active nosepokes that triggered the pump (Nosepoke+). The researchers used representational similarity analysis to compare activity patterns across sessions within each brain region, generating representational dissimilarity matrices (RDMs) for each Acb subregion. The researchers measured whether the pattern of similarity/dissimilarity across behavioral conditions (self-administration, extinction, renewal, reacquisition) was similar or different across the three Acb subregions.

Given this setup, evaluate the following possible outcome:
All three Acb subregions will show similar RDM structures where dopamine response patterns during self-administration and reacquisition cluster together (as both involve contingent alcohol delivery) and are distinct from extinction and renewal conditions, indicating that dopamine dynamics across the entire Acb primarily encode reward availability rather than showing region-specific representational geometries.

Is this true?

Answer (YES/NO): NO